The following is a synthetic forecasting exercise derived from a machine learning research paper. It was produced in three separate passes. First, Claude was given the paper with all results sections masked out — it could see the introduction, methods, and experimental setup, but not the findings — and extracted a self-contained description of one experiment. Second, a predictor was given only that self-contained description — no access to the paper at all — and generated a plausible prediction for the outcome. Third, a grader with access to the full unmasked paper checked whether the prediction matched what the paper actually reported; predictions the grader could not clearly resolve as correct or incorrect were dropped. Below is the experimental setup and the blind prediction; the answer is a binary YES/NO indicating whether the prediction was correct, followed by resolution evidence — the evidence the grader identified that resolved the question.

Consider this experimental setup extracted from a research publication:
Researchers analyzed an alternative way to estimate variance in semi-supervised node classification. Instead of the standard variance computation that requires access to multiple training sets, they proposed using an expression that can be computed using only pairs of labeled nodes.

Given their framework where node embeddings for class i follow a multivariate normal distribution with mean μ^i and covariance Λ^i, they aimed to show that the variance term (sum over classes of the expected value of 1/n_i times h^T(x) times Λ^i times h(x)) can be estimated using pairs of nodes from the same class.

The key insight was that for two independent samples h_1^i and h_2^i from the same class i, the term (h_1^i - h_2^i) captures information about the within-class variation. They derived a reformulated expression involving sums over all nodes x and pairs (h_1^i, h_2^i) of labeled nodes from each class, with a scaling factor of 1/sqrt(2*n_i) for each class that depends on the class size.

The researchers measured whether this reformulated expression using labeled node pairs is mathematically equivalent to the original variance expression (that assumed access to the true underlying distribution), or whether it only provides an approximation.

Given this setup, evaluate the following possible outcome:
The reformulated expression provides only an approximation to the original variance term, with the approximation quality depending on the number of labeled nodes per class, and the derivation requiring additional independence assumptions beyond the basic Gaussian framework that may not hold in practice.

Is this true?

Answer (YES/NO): NO